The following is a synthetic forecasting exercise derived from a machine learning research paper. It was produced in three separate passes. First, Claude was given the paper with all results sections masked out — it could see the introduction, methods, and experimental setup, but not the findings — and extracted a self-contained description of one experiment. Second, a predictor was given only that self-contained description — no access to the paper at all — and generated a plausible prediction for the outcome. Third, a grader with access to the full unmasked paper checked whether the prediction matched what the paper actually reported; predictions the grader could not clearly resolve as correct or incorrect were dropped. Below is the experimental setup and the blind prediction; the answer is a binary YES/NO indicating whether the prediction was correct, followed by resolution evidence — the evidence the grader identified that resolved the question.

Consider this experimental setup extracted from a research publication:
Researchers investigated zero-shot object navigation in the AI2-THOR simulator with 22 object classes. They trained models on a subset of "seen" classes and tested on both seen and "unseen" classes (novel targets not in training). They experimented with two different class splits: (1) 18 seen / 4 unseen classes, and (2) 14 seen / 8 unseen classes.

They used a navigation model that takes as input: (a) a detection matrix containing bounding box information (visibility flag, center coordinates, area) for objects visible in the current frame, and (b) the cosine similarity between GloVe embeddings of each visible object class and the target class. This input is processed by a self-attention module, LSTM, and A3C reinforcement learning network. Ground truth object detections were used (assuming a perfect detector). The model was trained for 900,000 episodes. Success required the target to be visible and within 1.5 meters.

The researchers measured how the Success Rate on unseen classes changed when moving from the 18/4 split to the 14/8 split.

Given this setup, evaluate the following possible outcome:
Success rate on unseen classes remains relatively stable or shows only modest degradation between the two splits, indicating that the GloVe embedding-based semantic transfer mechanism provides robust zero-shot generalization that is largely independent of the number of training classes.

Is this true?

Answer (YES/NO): NO